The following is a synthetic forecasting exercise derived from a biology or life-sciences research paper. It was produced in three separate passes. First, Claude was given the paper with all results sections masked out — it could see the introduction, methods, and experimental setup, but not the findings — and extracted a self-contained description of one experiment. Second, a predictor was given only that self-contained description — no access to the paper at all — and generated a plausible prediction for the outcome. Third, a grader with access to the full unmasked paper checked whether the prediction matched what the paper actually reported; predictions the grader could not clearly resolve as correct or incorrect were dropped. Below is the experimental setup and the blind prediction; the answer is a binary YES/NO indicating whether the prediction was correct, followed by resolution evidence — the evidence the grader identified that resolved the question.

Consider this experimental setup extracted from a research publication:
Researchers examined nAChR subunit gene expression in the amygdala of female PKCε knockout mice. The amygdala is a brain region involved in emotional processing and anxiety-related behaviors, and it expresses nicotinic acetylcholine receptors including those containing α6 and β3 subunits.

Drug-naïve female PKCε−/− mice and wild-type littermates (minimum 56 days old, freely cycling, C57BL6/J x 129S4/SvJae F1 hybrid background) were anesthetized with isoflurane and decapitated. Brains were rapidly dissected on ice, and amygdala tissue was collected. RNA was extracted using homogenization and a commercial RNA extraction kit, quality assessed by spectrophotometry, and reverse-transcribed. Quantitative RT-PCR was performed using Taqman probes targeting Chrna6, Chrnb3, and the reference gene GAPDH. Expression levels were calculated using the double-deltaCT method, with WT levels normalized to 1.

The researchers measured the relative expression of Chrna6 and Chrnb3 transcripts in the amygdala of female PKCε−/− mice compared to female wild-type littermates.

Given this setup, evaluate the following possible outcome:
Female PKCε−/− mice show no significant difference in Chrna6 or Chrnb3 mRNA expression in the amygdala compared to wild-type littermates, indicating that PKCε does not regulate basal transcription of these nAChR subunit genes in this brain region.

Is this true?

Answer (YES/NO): YES